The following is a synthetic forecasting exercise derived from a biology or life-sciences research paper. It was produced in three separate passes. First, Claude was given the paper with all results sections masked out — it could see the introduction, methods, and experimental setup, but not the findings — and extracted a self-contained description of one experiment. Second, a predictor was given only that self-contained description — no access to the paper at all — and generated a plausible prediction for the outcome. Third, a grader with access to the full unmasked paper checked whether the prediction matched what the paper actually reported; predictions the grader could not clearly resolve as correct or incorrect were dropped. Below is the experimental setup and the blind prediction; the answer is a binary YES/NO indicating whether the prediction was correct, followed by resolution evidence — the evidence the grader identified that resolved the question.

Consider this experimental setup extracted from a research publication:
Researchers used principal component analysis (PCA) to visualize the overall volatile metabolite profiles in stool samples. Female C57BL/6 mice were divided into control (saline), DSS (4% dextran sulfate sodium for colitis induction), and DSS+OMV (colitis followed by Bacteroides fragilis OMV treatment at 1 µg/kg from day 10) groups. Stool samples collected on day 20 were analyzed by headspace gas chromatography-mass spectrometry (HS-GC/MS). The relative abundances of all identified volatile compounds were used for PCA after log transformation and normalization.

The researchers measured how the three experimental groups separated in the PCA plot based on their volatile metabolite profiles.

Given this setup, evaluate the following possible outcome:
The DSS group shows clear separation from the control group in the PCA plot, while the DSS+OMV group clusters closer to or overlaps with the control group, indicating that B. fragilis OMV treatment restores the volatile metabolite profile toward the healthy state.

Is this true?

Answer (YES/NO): NO